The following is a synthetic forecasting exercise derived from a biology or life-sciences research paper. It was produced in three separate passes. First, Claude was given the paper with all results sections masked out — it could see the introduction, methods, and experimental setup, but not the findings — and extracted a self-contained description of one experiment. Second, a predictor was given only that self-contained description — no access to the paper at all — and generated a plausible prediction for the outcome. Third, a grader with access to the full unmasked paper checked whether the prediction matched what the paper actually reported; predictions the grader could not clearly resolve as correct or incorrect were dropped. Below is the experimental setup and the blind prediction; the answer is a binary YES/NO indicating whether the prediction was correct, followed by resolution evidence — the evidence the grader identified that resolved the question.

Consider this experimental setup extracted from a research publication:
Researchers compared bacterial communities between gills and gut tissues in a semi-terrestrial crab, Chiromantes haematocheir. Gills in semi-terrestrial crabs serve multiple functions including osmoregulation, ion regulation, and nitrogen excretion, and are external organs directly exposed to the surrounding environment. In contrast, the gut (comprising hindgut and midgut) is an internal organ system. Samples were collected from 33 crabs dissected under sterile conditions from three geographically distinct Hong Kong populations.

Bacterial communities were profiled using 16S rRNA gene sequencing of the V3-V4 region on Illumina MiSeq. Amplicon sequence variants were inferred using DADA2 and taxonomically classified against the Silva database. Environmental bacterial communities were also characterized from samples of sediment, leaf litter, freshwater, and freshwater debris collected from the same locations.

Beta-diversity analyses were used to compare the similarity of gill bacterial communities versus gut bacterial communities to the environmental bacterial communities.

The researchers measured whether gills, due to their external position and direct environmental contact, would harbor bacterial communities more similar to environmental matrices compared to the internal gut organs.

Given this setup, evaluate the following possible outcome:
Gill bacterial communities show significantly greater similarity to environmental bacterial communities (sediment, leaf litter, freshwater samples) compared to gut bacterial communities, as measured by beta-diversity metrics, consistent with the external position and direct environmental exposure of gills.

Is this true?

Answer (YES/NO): NO